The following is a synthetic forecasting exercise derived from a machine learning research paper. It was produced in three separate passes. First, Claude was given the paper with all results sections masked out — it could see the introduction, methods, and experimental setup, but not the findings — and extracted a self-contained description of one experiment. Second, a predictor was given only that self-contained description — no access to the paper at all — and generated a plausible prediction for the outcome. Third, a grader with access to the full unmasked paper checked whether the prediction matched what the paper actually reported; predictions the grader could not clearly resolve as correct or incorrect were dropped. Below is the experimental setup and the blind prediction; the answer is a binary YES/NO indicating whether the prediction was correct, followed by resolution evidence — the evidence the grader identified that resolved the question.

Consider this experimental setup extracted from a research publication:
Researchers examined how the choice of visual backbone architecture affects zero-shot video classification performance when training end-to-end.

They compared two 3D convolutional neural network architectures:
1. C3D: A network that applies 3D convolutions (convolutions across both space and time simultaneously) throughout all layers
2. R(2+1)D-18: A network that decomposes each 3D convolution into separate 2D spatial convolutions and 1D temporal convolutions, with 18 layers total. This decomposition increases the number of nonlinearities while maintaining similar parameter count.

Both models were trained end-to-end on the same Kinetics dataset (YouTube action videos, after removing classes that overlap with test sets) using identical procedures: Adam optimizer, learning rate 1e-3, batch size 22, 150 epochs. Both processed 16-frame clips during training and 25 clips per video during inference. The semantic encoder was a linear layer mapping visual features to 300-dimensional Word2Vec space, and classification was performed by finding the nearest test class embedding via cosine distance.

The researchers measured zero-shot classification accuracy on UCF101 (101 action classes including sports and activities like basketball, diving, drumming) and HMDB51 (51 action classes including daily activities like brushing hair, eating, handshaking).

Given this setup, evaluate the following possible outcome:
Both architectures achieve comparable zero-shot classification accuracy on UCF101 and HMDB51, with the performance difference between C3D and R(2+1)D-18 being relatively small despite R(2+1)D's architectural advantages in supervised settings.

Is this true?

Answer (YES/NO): NO